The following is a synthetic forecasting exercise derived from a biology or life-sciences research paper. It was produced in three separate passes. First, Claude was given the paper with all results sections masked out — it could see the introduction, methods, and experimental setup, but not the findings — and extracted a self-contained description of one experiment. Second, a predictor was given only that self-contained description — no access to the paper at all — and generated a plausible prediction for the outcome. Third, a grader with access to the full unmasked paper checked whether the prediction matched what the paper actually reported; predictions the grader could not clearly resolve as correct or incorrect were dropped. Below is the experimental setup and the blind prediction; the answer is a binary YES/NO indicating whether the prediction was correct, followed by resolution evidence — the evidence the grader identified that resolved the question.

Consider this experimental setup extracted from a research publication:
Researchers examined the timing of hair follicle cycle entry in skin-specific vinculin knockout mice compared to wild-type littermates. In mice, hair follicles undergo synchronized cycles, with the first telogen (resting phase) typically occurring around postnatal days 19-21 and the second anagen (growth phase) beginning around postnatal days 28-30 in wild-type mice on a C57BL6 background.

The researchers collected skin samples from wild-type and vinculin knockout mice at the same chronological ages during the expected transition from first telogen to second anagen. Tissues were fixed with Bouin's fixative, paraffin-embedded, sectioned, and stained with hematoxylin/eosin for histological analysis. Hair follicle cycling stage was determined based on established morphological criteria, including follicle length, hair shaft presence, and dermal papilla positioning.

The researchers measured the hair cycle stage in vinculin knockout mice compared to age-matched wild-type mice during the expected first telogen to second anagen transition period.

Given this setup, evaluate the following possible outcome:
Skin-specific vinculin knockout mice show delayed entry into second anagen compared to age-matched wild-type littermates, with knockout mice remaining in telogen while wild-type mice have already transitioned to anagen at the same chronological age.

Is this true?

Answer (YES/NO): NO